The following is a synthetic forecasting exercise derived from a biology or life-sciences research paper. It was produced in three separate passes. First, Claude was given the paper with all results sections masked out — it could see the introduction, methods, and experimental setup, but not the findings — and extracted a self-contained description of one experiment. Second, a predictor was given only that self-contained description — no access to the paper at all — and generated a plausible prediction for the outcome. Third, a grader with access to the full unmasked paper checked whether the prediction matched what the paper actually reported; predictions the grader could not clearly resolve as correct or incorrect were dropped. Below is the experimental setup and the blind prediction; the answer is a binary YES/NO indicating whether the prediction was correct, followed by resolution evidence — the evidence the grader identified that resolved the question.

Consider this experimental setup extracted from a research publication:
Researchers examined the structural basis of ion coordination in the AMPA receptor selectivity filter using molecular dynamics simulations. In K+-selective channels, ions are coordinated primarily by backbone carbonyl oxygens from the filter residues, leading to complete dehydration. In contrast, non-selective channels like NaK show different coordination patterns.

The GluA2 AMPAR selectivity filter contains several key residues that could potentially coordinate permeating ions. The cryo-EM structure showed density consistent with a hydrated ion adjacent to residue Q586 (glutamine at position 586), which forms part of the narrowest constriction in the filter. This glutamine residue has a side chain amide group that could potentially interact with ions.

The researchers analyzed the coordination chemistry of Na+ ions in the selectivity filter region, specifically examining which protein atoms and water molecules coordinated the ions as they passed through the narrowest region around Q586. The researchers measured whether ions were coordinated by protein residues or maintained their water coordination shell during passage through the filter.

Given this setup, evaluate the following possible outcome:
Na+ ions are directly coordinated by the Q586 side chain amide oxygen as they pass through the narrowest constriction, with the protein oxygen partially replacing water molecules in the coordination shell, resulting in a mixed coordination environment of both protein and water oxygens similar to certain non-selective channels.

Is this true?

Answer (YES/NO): NO